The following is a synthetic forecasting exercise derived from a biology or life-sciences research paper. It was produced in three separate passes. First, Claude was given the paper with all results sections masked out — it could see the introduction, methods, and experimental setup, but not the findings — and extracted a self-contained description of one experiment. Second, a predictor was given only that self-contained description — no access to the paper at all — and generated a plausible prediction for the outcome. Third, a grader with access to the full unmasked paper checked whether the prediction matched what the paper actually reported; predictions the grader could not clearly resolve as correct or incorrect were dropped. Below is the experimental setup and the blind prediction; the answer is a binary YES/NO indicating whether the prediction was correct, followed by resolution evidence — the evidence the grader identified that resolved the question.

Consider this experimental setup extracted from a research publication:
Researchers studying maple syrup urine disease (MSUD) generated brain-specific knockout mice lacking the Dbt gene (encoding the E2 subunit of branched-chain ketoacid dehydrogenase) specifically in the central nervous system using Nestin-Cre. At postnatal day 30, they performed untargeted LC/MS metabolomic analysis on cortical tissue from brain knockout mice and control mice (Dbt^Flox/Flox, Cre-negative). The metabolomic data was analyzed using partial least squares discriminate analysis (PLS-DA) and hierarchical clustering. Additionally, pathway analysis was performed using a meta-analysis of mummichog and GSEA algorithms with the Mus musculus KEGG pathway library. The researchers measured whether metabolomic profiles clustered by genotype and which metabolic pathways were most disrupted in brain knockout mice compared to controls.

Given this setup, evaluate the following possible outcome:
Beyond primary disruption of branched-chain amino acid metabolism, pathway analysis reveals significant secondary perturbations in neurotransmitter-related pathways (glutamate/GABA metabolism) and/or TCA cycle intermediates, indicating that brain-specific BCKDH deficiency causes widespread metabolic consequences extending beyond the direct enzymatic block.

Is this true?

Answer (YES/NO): NO